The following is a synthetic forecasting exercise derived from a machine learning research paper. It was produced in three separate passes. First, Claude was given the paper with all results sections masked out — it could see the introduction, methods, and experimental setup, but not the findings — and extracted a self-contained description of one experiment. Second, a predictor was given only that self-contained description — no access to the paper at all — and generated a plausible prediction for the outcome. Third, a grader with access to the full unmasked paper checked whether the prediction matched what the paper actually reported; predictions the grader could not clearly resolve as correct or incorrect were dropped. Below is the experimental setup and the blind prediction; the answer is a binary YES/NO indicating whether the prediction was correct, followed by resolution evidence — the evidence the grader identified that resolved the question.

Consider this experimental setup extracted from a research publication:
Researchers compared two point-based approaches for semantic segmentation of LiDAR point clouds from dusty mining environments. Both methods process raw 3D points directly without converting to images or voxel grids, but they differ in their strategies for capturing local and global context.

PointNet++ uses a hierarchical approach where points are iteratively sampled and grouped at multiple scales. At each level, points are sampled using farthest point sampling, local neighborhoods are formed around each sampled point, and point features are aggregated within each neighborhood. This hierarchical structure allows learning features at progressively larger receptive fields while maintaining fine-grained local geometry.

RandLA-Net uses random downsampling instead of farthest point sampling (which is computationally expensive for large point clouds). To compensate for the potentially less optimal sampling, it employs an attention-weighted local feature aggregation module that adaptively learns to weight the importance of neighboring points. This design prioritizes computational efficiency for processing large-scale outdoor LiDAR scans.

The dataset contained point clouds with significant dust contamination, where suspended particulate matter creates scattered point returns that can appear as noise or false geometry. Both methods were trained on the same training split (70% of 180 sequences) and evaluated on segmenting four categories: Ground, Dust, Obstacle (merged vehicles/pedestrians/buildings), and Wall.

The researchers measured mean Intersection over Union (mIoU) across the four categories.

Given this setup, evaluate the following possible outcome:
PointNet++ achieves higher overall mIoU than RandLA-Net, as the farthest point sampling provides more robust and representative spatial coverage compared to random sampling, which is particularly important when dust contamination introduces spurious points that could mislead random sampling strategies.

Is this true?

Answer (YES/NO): NO